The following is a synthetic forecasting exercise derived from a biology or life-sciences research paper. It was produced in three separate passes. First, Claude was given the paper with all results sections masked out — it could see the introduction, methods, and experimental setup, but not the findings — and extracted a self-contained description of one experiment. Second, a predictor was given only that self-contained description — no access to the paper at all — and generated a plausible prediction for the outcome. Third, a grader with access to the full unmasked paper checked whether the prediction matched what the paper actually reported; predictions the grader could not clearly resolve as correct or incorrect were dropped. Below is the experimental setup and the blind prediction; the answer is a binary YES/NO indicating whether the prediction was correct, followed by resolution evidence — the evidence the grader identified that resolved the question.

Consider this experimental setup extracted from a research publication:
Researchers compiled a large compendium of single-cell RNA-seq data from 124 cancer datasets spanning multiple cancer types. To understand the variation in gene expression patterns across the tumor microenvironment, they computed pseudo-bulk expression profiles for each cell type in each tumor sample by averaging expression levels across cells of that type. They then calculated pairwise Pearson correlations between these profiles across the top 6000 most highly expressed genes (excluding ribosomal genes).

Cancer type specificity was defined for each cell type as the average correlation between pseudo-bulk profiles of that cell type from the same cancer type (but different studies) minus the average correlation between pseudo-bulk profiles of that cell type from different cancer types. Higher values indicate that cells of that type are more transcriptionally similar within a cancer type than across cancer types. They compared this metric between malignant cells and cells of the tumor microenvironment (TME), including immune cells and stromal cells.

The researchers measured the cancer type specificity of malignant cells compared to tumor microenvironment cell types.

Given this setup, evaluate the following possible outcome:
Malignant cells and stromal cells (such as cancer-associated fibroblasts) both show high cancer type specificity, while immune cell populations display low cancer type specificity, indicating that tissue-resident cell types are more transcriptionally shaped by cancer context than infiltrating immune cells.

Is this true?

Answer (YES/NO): NO